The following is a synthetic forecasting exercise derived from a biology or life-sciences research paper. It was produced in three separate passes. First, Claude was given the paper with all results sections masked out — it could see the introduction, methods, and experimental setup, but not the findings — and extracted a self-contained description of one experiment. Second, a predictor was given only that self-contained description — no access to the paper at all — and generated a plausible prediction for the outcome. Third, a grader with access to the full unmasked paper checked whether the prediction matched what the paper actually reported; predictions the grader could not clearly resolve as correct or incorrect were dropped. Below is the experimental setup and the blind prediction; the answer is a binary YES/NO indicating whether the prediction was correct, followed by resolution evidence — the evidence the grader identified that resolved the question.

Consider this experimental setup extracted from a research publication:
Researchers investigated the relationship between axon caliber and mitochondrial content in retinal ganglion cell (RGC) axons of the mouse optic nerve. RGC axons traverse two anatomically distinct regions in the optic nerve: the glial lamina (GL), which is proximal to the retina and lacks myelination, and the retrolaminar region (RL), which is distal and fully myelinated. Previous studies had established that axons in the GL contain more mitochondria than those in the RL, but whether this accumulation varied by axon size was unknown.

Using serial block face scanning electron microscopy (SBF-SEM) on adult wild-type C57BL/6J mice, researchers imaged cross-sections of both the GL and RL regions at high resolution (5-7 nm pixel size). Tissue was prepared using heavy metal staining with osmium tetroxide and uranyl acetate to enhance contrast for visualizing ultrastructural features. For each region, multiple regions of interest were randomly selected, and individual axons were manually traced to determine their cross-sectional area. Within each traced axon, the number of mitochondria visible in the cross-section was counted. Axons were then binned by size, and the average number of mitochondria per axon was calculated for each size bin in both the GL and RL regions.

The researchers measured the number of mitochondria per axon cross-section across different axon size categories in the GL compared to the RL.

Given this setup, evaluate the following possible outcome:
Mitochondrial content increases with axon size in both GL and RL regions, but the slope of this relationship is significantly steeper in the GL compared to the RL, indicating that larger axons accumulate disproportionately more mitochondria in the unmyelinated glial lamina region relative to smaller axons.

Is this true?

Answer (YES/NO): YES